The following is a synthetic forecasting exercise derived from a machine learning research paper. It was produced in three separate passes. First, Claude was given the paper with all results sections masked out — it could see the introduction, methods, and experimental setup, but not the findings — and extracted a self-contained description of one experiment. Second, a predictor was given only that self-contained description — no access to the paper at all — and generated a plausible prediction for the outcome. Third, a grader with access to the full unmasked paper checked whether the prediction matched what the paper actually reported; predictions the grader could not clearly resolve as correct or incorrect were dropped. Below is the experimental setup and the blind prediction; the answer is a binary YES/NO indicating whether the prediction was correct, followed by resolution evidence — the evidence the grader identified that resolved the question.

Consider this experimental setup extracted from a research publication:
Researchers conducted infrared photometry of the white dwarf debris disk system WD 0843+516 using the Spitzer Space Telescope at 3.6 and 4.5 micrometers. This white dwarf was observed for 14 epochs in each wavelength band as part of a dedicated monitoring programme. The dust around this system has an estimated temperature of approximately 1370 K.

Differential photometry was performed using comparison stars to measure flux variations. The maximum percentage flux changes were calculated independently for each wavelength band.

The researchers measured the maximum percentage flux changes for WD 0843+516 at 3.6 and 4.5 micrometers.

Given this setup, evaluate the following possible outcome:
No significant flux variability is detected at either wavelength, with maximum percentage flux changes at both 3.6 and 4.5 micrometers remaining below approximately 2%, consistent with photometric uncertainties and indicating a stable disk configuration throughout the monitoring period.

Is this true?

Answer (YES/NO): NO